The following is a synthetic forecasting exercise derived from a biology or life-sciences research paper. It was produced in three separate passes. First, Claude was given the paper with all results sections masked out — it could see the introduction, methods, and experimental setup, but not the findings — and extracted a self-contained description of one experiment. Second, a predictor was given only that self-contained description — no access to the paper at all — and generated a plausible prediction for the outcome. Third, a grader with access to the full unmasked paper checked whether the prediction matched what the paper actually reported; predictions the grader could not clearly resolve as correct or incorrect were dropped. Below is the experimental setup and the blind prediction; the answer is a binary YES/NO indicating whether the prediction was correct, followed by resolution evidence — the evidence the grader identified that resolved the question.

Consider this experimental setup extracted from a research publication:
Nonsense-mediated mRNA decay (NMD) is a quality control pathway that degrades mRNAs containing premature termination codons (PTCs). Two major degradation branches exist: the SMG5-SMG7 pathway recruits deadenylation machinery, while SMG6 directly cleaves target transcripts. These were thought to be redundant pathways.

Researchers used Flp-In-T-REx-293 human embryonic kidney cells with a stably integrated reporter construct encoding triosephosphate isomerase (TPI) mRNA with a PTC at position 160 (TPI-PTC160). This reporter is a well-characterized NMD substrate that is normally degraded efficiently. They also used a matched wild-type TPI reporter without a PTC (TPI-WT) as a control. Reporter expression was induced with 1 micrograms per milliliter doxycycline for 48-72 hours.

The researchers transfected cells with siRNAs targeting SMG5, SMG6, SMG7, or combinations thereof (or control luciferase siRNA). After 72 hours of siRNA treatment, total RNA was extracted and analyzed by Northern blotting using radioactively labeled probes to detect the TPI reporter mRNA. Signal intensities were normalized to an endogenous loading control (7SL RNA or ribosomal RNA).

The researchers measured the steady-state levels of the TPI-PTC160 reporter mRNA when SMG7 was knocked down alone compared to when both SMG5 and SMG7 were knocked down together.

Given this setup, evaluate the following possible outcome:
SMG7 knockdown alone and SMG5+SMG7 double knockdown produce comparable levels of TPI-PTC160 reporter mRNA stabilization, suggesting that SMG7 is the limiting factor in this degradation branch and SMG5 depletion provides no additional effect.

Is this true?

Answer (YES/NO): NO